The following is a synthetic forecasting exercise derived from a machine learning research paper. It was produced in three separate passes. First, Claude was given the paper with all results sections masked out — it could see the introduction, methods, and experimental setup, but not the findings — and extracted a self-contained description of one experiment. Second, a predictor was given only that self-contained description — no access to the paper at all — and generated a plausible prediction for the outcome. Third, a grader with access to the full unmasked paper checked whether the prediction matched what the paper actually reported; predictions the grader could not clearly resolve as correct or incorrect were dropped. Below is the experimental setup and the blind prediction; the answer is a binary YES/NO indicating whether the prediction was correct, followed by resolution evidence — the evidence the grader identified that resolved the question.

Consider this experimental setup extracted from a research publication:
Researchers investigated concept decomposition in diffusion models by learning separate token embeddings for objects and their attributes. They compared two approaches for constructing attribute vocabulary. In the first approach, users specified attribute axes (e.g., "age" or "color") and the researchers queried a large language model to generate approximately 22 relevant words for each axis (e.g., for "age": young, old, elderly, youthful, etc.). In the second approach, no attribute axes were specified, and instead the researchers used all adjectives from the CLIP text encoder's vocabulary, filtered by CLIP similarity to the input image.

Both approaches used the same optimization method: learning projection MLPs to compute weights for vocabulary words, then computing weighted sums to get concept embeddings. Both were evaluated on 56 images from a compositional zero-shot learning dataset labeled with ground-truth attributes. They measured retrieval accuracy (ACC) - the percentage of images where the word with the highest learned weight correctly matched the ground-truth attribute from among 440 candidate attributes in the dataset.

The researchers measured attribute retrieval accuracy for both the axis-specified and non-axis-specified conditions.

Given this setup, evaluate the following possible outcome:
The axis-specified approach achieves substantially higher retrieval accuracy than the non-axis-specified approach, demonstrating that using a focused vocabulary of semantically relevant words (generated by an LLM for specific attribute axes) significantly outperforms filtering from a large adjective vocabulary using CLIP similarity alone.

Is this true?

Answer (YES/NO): YES